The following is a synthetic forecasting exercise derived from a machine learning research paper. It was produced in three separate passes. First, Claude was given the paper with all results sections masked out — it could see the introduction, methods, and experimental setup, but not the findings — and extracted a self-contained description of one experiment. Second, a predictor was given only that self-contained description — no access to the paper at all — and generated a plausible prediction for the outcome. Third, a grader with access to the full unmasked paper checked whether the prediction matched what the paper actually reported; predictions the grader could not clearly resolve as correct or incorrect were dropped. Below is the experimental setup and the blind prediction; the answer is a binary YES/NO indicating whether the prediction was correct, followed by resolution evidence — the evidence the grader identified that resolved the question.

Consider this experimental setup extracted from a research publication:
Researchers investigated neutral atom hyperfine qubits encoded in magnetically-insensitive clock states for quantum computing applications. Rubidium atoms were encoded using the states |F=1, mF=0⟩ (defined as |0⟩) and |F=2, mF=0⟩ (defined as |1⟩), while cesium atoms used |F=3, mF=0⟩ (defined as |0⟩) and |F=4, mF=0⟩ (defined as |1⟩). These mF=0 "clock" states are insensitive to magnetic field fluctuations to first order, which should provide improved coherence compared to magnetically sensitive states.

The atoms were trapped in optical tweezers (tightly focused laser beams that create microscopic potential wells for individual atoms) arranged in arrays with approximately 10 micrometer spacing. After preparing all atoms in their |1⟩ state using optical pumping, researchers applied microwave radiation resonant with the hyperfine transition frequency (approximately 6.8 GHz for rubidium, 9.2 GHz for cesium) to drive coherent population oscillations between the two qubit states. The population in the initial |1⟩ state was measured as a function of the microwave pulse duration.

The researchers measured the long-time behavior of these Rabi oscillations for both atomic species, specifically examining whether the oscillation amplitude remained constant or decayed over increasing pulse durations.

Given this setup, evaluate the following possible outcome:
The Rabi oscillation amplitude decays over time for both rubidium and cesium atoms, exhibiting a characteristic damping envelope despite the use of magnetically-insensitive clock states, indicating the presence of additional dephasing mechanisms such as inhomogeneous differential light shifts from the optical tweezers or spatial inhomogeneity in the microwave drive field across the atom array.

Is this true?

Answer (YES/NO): YES